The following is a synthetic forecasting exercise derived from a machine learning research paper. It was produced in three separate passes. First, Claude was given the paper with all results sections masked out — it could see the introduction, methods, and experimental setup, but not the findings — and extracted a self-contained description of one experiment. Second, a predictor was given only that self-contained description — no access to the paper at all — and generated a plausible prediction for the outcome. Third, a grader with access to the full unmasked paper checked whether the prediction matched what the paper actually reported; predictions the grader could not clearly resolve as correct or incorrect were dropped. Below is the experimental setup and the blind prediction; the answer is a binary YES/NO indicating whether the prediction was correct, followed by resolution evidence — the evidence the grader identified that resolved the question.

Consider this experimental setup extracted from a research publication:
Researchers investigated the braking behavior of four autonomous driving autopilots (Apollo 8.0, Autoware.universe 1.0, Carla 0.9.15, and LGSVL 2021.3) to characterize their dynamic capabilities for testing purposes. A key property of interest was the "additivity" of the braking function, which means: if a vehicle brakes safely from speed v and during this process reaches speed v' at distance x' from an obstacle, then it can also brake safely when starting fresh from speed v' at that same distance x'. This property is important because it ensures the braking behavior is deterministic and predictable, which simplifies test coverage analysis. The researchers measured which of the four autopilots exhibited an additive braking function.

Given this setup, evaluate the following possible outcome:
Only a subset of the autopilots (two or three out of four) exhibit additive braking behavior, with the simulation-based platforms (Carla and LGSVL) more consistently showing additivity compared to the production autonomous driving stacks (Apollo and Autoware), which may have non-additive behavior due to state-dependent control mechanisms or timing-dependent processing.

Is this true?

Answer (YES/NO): NO